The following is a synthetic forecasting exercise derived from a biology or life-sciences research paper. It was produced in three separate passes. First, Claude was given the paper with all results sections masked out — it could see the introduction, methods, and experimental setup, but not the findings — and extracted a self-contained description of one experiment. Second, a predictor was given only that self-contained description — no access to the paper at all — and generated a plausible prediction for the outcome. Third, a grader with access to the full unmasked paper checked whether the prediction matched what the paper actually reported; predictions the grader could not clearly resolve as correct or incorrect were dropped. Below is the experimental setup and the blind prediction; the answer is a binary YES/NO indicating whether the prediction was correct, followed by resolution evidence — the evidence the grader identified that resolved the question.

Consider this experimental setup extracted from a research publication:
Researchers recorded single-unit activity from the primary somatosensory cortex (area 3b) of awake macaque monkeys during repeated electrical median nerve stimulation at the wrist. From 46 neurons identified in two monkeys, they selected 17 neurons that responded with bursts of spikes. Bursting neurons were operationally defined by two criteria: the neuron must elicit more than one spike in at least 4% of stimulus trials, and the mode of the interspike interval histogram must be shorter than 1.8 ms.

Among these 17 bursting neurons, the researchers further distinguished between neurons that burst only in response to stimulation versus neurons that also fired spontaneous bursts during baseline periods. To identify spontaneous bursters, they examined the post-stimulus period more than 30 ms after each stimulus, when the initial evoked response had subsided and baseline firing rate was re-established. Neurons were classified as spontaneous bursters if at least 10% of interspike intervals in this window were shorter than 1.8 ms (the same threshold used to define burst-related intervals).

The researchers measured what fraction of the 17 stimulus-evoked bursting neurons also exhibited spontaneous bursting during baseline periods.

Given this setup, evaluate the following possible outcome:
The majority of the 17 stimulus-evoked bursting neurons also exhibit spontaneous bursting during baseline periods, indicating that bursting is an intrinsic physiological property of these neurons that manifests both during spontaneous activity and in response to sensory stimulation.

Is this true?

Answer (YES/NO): NO